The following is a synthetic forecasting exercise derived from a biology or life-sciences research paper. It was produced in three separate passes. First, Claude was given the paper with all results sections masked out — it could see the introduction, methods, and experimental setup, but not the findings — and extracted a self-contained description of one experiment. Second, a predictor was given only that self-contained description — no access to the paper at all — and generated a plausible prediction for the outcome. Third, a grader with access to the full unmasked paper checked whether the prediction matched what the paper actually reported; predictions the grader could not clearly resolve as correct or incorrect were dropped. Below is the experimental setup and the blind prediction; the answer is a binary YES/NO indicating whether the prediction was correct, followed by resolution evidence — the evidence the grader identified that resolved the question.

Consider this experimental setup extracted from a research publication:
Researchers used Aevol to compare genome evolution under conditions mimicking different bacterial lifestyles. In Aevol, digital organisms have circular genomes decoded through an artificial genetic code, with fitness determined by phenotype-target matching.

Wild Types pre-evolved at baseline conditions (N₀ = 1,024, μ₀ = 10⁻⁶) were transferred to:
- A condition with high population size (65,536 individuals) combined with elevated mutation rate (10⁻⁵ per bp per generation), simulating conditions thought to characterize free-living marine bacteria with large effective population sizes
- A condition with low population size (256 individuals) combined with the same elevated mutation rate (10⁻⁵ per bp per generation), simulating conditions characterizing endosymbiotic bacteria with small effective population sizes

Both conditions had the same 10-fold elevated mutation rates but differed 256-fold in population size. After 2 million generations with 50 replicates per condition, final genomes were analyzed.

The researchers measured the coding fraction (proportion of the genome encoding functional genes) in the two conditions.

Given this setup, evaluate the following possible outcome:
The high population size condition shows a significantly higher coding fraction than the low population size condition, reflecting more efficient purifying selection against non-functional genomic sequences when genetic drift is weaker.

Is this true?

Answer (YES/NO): YES